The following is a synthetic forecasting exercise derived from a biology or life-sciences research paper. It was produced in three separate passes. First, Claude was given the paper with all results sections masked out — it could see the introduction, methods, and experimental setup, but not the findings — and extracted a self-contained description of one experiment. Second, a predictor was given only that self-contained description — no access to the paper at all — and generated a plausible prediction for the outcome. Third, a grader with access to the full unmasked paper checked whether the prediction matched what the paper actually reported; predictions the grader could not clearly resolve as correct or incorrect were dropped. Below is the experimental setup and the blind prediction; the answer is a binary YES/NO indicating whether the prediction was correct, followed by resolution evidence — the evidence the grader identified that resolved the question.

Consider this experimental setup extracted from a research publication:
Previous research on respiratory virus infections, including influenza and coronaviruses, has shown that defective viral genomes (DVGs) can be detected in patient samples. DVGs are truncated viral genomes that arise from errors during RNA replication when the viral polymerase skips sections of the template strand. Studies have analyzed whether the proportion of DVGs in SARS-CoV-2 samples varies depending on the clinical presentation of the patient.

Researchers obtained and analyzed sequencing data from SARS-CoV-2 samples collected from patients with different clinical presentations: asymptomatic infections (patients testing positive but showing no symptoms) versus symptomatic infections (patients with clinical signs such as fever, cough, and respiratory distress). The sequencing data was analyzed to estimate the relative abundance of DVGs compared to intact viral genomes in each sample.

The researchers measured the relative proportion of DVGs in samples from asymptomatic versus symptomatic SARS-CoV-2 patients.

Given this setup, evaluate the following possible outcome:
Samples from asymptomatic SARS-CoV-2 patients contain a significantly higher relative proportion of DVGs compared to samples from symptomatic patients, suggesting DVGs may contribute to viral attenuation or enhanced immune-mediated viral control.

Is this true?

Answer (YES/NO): NO